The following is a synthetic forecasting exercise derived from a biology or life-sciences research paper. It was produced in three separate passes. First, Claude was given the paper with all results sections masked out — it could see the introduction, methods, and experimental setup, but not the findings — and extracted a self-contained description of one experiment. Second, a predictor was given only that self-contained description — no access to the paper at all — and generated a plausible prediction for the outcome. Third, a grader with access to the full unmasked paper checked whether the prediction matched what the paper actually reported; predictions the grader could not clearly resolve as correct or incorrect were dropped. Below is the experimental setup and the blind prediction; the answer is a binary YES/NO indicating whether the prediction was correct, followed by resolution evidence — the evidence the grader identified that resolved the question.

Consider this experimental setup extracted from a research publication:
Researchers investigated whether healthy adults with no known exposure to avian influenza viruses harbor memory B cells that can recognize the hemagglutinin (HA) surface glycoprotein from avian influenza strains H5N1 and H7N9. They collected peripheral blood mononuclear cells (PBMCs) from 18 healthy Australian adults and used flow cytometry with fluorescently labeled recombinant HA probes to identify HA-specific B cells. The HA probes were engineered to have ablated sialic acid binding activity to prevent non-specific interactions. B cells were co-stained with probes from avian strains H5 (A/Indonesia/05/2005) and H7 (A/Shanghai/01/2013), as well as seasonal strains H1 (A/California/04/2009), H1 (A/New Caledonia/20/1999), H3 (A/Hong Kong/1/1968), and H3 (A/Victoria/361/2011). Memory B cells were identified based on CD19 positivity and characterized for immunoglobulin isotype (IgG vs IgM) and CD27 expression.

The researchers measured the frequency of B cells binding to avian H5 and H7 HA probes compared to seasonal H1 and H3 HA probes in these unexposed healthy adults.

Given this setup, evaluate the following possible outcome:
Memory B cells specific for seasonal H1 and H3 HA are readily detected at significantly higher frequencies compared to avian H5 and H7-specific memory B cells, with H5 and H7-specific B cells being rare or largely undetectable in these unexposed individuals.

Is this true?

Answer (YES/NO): NO